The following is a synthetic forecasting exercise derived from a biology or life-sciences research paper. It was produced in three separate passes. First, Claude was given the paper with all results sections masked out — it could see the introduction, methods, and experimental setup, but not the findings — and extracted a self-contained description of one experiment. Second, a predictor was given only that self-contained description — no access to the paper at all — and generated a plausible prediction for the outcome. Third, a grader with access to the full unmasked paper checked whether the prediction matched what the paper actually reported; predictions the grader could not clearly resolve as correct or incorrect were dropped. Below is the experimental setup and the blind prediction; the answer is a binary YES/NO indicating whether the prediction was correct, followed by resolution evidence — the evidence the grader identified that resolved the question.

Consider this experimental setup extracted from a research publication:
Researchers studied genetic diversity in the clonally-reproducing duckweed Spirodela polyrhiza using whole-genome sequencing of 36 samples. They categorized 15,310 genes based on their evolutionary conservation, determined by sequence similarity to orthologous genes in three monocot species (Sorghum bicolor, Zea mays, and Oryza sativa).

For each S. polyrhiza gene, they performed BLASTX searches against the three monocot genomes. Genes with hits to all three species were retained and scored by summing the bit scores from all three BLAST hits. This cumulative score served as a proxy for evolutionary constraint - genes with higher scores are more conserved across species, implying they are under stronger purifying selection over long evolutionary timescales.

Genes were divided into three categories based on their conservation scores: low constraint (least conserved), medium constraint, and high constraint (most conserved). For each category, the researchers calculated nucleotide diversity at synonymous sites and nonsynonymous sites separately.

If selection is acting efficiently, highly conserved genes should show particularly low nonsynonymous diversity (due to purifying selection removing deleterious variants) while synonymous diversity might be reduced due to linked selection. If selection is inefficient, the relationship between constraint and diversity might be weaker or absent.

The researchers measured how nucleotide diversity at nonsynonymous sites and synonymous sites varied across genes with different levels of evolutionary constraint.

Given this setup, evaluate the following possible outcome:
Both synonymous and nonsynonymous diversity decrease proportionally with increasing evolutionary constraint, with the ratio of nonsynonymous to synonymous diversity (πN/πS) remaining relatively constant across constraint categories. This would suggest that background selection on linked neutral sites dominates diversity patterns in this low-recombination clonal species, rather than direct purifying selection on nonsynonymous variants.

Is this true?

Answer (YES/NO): NO